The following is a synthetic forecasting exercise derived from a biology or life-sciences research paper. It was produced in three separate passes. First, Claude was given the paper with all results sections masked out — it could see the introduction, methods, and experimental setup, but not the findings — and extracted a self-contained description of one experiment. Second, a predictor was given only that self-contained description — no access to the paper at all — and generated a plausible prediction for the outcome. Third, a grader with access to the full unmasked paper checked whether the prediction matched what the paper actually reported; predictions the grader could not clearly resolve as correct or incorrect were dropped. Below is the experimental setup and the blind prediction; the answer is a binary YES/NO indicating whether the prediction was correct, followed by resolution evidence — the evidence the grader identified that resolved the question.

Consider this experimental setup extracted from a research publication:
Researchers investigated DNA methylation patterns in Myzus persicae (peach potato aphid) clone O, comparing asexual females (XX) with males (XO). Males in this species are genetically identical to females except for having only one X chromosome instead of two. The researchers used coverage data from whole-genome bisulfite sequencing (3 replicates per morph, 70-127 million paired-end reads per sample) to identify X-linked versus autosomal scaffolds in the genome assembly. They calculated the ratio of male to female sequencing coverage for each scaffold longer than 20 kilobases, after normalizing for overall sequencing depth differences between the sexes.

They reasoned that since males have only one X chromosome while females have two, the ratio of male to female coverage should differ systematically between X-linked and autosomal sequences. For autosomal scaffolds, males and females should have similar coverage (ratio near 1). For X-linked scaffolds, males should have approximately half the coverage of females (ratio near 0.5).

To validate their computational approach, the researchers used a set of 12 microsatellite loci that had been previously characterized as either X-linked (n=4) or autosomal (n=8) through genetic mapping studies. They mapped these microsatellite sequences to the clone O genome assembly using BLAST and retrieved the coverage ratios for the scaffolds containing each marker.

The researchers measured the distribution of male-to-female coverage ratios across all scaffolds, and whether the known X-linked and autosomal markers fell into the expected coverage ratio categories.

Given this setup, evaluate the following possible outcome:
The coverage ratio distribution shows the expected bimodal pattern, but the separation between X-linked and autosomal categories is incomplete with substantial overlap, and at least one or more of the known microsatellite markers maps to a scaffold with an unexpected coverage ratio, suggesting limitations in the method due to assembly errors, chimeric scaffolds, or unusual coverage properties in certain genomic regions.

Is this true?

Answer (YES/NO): NO